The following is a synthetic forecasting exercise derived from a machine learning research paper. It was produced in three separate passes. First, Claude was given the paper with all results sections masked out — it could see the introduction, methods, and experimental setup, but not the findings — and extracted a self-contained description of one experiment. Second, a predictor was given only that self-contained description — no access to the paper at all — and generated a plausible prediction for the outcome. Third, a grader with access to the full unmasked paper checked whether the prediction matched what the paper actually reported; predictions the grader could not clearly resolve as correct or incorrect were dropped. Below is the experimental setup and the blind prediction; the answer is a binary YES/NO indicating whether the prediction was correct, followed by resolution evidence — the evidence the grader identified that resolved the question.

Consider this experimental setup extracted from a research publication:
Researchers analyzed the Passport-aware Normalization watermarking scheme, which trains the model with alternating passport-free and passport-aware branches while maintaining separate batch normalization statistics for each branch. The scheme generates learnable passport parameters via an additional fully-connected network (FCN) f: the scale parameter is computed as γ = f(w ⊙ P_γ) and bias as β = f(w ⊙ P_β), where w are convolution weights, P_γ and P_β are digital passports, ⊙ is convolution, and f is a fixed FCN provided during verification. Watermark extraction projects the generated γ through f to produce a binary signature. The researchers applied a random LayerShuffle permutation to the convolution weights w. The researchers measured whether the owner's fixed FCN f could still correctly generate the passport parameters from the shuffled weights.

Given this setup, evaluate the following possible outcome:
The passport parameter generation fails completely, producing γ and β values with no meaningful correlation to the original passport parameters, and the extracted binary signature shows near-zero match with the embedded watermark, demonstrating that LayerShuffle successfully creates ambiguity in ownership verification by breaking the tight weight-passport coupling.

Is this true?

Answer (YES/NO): NO